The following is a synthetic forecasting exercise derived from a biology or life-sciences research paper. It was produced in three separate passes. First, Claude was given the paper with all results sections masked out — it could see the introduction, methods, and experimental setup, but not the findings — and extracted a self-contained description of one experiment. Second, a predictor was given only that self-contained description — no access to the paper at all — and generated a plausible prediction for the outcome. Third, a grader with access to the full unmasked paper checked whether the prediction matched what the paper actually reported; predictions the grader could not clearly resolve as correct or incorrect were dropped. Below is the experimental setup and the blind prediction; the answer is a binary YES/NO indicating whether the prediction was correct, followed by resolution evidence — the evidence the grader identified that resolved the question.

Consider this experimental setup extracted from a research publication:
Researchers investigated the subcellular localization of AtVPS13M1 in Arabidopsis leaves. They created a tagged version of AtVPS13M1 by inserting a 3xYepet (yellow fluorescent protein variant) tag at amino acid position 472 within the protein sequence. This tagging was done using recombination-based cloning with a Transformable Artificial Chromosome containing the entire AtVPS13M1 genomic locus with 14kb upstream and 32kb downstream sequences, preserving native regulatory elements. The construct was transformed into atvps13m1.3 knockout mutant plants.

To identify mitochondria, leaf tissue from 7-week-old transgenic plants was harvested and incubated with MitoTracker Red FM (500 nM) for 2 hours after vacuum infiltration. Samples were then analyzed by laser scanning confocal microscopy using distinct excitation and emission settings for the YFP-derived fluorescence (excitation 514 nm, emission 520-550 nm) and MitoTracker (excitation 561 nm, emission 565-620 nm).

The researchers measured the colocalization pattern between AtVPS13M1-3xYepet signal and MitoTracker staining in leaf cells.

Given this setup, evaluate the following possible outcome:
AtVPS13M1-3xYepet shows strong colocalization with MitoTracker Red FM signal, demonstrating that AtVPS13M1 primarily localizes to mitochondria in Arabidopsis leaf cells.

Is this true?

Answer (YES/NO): YES